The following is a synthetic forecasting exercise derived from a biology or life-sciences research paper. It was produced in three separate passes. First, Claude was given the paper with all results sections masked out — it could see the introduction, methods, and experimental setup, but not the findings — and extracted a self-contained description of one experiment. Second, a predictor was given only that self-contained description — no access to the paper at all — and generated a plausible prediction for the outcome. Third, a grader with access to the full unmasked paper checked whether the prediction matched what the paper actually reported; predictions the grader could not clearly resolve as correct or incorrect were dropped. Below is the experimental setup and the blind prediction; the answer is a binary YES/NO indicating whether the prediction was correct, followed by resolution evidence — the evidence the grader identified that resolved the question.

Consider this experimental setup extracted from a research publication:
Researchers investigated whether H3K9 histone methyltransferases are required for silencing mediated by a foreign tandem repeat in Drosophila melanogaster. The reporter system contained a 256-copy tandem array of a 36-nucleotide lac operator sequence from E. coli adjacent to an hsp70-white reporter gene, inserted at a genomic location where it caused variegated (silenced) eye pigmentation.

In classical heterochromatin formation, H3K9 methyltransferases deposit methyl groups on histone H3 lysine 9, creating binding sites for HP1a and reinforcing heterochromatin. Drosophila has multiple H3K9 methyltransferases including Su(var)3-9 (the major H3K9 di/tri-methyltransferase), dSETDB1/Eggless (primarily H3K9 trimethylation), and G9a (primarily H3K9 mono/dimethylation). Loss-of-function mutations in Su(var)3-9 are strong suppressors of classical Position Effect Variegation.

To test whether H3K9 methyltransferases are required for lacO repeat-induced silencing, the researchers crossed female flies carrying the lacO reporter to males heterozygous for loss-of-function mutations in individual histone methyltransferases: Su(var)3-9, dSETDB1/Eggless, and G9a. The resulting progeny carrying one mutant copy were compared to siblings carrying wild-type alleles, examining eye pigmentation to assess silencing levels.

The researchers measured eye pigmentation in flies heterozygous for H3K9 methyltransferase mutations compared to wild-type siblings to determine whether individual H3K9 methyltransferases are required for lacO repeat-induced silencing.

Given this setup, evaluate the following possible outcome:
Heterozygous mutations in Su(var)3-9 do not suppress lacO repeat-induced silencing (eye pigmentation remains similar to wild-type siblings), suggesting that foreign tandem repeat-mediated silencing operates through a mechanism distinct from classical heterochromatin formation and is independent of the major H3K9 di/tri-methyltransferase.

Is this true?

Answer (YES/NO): YES